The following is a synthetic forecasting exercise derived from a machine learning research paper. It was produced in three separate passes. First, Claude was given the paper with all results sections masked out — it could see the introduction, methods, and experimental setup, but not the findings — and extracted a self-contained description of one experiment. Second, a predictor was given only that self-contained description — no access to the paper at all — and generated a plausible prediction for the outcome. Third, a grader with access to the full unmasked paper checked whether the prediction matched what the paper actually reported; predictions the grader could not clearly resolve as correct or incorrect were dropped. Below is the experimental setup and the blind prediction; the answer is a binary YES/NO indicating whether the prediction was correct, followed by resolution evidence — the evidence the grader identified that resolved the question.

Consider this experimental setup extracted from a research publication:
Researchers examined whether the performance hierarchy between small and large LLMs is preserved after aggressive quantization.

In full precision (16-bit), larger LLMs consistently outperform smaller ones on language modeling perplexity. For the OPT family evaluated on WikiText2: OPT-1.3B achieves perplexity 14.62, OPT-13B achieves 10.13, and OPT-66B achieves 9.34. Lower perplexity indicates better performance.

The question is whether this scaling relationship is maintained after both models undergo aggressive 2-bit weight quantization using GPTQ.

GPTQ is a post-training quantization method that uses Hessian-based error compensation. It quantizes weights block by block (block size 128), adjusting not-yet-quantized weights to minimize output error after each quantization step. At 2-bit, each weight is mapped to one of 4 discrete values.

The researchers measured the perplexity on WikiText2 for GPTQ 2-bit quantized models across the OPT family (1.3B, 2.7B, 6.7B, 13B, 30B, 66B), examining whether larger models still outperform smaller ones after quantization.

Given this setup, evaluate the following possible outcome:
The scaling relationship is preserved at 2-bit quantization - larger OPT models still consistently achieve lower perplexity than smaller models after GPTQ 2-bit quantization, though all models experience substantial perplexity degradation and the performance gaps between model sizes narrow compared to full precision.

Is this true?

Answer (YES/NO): NO